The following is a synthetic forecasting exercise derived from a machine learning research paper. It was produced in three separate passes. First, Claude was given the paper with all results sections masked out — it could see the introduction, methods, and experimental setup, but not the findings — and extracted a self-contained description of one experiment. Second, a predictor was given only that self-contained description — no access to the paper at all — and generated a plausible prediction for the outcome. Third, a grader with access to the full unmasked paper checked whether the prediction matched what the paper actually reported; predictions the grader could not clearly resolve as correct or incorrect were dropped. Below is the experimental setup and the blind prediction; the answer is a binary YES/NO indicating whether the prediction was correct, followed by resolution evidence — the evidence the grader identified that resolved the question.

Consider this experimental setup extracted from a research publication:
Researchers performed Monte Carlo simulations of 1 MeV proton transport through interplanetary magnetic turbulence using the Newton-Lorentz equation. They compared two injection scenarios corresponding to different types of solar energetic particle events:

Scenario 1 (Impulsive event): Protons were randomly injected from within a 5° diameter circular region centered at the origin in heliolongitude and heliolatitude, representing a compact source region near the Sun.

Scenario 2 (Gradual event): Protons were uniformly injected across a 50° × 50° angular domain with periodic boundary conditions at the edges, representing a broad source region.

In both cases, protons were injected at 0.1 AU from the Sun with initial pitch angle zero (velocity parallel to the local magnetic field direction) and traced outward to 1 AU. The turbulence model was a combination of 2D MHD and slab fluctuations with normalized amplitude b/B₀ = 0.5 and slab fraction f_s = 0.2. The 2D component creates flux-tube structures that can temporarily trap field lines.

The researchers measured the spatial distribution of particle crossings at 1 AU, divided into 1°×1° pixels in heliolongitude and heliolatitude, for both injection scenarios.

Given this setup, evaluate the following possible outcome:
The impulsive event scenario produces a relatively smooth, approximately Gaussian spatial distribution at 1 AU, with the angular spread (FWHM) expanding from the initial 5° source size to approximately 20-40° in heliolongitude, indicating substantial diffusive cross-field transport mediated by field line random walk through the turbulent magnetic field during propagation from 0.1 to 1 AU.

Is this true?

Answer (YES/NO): NO